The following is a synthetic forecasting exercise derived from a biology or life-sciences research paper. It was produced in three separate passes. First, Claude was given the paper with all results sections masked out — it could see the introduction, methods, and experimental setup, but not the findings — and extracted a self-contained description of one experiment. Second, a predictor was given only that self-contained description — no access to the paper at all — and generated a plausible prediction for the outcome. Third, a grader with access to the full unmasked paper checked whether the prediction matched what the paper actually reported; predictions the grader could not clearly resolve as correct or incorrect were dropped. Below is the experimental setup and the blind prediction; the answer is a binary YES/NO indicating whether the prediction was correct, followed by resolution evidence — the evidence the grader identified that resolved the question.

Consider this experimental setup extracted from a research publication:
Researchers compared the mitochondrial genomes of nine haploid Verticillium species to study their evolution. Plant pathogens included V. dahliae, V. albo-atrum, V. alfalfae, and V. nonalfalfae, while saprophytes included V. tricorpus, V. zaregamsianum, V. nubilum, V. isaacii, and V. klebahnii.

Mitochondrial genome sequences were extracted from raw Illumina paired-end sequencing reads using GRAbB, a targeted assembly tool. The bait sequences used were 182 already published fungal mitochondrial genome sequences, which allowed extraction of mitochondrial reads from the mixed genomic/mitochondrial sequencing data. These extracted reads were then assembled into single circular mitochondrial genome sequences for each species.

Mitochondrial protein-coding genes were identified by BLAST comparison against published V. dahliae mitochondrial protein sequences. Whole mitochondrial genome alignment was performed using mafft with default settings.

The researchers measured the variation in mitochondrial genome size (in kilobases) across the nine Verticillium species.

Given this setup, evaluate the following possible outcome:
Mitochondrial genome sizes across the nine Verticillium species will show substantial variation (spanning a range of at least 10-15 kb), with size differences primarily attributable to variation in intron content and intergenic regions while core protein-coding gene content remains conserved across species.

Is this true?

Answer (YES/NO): NO